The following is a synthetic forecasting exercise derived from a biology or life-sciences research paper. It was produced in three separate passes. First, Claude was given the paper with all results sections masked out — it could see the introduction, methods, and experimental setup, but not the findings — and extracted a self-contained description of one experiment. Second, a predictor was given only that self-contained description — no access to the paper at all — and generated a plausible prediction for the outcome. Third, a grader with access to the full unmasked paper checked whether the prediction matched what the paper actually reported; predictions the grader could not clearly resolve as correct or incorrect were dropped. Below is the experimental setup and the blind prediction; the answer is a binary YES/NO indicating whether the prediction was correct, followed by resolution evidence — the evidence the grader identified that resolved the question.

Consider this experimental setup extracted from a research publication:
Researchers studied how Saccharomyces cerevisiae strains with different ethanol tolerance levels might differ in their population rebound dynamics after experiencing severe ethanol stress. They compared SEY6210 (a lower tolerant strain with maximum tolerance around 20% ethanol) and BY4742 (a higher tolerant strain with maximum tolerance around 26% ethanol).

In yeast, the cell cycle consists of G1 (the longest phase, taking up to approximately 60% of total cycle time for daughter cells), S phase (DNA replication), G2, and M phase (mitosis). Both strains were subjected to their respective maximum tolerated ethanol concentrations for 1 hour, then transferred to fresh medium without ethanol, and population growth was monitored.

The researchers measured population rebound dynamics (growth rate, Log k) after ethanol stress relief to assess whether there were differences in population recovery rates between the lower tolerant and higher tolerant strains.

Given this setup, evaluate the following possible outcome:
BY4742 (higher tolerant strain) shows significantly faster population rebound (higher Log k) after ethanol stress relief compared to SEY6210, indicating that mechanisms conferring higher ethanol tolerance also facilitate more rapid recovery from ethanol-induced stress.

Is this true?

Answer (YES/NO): NO